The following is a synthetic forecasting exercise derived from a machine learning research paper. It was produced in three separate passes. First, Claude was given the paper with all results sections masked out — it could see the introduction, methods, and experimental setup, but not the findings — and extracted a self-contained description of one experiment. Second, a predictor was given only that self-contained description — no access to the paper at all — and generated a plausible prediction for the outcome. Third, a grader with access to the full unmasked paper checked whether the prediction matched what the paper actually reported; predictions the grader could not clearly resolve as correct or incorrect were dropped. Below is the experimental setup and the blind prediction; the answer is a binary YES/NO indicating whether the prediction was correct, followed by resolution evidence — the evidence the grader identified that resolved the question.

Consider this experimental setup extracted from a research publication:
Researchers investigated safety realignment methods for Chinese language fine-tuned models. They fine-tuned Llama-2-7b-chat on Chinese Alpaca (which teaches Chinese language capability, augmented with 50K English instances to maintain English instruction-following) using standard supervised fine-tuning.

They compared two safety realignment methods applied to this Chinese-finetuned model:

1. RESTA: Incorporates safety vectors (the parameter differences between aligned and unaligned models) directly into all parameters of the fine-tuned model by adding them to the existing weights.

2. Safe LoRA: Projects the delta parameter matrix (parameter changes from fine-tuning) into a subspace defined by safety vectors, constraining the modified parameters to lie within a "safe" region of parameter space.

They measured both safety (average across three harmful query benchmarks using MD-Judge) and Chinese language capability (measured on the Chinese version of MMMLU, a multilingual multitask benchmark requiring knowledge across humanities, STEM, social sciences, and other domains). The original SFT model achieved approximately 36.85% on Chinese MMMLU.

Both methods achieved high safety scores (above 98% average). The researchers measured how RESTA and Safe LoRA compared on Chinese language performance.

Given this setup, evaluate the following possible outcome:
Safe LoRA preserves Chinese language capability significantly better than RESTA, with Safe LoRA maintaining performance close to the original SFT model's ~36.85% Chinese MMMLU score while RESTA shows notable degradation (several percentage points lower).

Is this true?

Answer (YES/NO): NO